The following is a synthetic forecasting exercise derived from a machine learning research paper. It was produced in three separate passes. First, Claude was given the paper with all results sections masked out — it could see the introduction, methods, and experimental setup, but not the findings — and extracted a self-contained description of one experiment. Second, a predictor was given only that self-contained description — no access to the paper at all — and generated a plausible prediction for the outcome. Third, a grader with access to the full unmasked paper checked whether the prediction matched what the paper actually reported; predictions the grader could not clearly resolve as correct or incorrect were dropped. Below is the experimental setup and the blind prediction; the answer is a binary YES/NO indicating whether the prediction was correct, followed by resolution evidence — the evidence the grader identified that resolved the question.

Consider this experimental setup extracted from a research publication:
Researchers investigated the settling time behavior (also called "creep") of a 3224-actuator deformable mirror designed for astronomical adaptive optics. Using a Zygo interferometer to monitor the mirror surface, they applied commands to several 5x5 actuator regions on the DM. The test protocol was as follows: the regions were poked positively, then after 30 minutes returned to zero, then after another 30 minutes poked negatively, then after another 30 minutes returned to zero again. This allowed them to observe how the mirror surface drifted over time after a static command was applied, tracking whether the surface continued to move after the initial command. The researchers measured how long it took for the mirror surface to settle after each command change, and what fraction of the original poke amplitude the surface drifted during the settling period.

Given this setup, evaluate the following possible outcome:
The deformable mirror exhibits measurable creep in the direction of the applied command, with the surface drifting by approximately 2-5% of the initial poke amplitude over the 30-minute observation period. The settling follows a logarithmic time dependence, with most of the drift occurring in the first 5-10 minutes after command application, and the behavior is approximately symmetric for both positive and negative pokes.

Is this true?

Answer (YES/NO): NO